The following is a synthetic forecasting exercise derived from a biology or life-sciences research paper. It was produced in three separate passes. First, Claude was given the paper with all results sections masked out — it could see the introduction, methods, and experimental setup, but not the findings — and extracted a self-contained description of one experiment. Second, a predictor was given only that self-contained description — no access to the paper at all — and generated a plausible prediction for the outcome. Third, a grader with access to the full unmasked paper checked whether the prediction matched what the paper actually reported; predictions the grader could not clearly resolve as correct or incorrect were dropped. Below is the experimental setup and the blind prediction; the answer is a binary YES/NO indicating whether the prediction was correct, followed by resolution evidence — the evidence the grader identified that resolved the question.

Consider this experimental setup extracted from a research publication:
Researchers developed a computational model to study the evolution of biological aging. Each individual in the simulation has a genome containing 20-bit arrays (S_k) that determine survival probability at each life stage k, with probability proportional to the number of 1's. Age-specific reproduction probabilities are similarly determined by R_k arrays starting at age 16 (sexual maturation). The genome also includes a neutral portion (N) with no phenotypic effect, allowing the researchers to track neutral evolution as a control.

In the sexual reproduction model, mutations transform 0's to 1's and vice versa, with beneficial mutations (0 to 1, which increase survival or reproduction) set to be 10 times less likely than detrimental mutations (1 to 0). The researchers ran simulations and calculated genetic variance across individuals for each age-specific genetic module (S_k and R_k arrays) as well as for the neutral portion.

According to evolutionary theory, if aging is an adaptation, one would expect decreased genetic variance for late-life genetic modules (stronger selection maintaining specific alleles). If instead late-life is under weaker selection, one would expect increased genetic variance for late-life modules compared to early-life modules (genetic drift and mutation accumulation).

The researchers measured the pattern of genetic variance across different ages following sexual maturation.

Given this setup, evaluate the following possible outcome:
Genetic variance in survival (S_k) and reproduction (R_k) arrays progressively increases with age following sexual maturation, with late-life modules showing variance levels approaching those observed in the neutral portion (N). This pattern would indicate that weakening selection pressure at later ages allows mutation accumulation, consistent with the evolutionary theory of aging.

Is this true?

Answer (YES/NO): YES